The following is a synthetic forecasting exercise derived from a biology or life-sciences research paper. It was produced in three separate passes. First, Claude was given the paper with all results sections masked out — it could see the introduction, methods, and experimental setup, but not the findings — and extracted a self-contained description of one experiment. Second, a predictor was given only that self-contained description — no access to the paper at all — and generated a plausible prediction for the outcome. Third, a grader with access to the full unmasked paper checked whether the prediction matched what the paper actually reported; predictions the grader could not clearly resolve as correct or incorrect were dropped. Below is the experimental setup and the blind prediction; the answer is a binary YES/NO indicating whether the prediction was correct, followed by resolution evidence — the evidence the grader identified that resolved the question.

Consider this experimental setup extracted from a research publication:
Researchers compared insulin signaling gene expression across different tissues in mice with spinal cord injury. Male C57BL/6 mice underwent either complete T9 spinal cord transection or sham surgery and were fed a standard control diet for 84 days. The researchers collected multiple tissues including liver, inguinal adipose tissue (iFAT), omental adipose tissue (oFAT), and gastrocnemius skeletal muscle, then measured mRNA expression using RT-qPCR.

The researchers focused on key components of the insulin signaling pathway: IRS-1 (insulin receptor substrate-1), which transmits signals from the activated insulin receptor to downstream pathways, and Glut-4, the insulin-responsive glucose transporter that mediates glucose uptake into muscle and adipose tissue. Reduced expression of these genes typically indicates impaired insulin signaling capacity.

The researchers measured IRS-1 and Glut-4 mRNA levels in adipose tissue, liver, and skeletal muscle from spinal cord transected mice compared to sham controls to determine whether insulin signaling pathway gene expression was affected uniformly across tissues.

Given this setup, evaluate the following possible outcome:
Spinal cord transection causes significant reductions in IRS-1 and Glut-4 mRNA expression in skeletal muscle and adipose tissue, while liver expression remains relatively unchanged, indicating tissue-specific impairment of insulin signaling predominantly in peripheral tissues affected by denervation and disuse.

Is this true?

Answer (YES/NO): NO